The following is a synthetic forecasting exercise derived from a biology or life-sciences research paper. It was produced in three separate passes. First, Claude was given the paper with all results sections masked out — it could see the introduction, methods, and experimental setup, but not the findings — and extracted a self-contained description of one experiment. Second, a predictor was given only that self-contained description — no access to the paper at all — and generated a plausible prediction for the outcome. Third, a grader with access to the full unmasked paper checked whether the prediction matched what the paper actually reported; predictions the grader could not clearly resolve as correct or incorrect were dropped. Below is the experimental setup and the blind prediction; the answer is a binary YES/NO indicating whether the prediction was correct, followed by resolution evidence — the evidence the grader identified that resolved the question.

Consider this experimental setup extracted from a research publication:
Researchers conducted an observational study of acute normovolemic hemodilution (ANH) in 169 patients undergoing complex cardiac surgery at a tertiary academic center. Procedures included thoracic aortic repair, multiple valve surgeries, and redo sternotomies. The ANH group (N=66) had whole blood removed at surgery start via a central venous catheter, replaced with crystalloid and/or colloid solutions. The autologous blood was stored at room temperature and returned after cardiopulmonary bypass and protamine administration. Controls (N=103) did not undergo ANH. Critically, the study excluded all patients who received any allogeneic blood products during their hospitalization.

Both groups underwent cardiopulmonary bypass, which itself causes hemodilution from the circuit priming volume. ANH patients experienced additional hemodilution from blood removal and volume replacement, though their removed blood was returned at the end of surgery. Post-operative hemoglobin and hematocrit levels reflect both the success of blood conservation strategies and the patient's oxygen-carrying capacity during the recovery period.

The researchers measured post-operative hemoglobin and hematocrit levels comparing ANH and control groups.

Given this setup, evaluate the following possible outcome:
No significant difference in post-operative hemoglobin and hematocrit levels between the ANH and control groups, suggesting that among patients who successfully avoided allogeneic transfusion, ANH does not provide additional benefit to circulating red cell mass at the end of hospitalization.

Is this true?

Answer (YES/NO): YES